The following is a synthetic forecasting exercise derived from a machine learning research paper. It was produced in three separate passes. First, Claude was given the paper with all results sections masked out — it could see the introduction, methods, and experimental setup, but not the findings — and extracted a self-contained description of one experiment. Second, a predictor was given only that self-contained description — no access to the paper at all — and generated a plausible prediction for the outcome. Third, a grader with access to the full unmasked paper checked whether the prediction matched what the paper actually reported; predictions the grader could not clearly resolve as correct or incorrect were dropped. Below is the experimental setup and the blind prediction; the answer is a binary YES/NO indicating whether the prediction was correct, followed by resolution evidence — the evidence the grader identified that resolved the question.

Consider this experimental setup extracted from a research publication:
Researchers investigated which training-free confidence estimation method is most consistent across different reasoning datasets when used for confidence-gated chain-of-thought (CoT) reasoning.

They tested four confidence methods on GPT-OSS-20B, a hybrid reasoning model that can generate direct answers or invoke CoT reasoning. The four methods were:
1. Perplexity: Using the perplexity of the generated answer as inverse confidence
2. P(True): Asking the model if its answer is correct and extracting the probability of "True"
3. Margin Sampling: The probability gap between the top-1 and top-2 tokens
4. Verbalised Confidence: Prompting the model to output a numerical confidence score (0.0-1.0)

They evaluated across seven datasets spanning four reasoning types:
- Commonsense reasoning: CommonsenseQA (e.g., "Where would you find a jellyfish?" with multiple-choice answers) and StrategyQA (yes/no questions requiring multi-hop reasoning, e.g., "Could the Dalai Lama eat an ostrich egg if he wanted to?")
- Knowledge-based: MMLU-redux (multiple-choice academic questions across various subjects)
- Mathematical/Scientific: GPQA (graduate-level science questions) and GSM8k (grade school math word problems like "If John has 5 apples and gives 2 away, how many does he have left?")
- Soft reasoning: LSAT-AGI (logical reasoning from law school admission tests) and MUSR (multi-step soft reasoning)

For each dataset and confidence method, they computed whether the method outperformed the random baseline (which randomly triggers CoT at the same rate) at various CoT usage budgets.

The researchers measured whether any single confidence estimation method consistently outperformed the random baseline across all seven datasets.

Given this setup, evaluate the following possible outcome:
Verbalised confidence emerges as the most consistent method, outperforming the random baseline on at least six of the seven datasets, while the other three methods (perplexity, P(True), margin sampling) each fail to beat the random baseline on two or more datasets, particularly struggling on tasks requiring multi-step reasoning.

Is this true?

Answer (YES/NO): NO